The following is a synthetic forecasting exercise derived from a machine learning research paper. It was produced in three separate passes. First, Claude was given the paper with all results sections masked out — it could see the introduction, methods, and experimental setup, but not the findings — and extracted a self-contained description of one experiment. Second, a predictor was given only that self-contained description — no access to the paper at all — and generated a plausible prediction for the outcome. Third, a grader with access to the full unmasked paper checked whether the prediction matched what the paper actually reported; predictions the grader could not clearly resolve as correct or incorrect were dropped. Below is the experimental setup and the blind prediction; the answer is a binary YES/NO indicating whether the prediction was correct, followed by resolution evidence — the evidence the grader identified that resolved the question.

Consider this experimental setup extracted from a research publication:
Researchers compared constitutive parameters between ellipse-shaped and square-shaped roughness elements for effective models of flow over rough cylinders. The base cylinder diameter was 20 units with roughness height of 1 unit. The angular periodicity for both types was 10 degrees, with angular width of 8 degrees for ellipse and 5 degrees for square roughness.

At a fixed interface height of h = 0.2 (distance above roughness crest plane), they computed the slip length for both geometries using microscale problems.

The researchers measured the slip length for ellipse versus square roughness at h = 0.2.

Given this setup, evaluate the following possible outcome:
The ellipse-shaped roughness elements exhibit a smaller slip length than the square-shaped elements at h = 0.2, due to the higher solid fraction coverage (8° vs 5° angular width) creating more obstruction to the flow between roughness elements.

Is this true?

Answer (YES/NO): NO